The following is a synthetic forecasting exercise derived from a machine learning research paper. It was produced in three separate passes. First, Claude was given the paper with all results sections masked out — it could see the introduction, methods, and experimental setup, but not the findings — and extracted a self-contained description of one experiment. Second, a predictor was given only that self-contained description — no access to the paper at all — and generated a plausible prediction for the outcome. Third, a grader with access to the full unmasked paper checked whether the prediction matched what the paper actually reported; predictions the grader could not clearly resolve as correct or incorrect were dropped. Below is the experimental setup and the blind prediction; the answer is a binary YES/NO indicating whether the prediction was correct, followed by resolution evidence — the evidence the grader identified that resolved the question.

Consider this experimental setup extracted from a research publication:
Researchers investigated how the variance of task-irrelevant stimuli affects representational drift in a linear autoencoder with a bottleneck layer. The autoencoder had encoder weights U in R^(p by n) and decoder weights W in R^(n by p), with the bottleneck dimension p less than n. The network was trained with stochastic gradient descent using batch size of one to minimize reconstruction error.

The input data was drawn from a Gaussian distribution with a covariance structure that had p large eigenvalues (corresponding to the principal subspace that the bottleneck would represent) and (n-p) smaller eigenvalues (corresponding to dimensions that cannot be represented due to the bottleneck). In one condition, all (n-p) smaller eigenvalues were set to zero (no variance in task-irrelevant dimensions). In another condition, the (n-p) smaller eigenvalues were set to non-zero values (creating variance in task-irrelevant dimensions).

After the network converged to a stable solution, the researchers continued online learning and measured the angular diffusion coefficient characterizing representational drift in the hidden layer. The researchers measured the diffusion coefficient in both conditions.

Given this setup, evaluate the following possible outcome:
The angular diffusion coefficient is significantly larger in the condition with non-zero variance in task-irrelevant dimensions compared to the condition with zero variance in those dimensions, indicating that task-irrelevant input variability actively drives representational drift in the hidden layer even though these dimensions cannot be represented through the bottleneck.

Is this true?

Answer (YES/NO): YES